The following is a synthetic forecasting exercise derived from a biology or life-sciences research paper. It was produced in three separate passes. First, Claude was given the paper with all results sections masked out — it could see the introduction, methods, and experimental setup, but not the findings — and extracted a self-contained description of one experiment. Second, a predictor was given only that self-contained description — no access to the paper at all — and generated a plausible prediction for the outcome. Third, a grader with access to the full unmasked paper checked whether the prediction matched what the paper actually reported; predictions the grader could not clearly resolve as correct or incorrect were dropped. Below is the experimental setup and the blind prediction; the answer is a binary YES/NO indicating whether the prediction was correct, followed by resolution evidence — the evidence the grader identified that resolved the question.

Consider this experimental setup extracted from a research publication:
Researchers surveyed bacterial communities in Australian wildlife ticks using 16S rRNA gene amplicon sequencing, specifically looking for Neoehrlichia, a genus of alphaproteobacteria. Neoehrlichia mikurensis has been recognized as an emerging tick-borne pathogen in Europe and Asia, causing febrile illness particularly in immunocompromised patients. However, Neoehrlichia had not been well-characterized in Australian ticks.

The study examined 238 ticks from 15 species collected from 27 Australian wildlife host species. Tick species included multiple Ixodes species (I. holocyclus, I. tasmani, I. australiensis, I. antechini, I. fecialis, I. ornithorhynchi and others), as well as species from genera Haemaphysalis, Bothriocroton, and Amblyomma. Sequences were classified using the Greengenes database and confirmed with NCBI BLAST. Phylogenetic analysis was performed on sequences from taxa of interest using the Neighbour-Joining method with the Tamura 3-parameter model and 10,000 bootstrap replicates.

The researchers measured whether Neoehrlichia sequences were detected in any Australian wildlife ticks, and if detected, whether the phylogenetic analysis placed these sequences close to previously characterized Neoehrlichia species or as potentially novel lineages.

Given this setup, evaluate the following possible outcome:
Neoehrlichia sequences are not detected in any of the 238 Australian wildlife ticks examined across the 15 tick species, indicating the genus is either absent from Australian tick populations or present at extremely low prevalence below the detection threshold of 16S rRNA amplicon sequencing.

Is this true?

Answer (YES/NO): NO